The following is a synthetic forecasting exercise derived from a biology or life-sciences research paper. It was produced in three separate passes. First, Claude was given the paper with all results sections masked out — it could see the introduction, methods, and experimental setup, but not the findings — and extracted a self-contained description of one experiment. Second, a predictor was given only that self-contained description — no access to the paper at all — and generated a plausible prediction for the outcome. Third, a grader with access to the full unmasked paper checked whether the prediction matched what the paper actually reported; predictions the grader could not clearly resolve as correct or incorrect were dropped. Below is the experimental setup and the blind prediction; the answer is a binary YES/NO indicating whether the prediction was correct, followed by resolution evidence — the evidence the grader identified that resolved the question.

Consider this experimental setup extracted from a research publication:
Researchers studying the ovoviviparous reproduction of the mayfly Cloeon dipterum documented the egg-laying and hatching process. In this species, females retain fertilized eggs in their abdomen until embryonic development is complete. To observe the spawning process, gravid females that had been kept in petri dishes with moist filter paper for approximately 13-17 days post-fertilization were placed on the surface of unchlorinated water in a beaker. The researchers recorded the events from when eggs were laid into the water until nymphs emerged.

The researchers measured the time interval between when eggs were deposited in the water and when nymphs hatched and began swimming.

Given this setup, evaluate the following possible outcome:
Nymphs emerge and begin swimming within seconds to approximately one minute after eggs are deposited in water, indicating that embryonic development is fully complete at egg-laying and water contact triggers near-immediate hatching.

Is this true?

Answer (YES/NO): YES